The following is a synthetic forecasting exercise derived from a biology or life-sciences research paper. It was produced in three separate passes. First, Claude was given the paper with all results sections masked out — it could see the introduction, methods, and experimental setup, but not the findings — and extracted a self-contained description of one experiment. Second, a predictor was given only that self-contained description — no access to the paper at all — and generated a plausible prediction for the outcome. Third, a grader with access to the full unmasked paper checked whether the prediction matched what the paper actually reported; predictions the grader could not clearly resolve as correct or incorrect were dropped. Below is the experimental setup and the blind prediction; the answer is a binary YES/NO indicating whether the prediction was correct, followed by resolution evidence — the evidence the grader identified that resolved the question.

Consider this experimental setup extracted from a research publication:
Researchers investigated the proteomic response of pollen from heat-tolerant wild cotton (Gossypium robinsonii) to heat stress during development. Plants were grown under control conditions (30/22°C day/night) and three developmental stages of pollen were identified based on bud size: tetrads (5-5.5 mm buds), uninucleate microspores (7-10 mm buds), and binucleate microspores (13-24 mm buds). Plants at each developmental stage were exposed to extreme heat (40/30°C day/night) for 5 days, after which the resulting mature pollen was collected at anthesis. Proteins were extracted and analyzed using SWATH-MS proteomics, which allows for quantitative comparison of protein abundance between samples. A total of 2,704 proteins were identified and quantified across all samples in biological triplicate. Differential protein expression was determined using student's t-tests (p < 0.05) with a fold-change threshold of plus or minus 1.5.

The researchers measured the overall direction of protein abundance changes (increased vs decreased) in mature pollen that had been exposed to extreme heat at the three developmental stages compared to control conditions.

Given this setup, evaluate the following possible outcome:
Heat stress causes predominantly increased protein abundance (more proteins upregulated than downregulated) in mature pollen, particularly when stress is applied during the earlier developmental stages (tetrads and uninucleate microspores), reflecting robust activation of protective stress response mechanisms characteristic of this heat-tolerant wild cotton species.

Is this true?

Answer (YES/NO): NO